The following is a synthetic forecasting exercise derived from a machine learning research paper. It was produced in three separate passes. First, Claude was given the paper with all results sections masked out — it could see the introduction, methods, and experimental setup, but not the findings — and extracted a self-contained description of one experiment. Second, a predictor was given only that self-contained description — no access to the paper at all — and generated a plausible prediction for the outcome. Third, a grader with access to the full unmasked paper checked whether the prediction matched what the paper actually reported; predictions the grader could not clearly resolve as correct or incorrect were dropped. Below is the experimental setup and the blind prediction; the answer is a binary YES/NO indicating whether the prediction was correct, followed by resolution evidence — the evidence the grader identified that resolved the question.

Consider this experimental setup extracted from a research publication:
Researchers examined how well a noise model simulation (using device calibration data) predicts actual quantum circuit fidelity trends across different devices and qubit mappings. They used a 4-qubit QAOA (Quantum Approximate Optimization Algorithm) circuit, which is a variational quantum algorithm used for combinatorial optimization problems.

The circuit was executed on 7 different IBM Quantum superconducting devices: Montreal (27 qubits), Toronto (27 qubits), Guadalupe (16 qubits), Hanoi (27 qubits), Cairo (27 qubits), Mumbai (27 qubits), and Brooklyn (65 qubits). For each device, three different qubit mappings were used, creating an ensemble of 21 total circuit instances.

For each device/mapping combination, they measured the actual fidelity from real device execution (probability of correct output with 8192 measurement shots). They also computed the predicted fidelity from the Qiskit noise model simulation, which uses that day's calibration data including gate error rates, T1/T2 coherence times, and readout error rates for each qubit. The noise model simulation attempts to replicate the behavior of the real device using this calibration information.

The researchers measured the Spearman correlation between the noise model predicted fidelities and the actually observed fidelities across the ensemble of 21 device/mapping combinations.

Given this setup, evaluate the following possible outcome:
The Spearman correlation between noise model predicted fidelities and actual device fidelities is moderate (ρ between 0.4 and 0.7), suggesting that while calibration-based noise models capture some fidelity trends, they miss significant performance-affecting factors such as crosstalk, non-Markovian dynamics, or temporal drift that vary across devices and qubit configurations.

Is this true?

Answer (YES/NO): NO